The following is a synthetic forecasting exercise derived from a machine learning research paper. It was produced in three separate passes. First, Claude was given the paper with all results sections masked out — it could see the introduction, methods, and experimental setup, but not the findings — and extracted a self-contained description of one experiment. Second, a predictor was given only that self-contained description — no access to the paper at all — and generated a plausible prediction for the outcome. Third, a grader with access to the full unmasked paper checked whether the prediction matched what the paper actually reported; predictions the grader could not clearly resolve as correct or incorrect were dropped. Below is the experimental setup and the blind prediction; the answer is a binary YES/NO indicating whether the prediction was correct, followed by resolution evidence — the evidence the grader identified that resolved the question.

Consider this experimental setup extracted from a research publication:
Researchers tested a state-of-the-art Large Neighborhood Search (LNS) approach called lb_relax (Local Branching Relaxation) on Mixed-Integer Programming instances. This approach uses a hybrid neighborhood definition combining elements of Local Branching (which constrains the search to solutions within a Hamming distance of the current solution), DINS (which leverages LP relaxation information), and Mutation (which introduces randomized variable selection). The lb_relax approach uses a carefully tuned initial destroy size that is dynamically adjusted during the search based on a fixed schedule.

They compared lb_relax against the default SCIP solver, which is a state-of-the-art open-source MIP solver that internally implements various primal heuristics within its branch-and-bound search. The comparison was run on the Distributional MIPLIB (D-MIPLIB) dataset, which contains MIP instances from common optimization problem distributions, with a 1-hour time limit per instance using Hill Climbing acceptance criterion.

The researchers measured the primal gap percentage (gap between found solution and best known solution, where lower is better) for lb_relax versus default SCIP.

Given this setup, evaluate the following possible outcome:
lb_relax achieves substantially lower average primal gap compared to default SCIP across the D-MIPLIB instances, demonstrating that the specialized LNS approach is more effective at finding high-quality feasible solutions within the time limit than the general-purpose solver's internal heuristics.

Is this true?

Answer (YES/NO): NO